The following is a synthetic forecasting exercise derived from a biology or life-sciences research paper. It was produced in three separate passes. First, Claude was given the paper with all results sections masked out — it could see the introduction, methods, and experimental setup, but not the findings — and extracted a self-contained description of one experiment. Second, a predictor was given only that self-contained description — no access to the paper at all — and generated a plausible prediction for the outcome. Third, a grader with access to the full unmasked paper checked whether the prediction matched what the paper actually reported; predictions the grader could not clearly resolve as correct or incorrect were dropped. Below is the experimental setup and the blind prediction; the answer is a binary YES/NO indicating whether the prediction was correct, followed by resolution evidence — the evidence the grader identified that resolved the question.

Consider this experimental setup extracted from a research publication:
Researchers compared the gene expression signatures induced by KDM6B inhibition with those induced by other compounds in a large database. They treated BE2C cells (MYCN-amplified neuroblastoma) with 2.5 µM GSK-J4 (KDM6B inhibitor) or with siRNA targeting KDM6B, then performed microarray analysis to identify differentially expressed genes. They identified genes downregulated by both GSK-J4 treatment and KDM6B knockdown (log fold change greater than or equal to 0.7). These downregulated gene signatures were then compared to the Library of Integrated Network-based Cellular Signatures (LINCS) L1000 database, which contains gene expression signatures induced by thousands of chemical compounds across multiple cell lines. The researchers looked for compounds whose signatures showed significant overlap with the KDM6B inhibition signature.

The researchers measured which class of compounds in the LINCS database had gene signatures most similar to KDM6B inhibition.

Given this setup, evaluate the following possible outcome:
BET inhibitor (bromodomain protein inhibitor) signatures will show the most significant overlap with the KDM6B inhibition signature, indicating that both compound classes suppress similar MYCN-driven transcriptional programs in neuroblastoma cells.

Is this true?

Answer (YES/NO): NO